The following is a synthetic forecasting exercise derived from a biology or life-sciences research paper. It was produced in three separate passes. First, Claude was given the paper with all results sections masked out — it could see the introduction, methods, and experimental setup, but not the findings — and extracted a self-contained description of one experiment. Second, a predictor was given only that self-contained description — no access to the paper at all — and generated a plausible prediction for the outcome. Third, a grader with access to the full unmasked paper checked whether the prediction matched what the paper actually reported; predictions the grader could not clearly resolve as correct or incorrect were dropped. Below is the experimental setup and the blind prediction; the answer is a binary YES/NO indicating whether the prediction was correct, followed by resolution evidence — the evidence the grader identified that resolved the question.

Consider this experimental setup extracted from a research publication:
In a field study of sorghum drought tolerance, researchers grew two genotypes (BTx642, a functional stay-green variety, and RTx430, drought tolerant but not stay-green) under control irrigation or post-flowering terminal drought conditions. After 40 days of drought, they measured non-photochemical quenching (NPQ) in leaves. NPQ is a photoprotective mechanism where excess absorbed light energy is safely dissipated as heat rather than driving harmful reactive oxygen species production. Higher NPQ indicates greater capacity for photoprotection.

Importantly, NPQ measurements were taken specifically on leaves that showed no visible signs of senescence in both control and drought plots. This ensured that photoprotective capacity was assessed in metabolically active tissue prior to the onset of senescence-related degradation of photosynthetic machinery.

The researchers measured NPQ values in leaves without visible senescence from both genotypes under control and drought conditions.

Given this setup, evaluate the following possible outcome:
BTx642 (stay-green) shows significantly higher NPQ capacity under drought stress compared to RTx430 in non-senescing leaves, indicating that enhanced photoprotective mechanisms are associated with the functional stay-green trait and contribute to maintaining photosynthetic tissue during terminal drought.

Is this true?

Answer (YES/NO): YES